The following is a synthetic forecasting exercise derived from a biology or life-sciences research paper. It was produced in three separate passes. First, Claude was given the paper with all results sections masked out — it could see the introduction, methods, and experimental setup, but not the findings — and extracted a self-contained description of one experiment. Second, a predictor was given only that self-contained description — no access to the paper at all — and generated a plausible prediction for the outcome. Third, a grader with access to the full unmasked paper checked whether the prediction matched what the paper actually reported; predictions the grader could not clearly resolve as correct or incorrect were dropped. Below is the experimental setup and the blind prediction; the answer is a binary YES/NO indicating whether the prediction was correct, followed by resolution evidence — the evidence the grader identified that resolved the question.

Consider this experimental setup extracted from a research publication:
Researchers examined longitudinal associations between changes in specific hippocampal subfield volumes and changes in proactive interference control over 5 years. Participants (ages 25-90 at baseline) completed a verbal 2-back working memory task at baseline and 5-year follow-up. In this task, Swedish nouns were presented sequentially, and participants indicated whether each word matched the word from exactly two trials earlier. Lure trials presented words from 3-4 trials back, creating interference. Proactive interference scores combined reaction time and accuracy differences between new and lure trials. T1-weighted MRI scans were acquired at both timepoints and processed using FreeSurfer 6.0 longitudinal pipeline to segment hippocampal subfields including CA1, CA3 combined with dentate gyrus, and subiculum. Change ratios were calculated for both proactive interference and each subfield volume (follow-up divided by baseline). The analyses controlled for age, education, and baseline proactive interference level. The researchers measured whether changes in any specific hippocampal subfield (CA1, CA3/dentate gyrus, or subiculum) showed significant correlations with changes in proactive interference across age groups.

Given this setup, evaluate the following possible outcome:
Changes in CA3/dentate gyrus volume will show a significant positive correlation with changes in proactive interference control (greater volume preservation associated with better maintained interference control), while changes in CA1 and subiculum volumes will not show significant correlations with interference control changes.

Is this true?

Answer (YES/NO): NO